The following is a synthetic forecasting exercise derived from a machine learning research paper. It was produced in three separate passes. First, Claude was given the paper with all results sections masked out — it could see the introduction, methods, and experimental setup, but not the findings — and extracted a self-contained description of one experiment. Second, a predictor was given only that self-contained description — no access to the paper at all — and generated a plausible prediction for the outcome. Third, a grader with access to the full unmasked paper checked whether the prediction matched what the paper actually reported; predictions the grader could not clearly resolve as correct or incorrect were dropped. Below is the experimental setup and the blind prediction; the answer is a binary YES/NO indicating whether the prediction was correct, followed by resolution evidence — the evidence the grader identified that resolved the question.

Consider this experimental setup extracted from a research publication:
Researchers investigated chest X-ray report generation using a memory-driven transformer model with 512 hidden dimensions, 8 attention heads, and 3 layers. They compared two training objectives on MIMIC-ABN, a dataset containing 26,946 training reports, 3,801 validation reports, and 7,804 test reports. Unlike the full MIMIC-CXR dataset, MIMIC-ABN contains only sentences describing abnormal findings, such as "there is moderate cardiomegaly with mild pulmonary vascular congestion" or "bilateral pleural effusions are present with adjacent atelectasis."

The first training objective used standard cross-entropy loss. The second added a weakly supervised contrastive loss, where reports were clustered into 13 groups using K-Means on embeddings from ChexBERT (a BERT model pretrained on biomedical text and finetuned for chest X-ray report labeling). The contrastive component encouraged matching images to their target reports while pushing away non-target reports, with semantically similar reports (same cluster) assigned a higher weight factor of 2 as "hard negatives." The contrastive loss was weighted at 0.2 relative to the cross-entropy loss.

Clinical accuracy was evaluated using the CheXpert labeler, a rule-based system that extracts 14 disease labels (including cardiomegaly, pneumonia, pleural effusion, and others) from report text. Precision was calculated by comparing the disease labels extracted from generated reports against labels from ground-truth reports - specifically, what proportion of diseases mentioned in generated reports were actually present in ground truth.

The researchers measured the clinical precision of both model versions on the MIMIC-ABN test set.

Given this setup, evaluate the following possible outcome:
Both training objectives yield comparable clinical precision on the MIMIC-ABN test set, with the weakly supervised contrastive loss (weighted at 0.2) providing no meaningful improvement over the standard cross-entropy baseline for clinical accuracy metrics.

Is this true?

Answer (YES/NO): NO